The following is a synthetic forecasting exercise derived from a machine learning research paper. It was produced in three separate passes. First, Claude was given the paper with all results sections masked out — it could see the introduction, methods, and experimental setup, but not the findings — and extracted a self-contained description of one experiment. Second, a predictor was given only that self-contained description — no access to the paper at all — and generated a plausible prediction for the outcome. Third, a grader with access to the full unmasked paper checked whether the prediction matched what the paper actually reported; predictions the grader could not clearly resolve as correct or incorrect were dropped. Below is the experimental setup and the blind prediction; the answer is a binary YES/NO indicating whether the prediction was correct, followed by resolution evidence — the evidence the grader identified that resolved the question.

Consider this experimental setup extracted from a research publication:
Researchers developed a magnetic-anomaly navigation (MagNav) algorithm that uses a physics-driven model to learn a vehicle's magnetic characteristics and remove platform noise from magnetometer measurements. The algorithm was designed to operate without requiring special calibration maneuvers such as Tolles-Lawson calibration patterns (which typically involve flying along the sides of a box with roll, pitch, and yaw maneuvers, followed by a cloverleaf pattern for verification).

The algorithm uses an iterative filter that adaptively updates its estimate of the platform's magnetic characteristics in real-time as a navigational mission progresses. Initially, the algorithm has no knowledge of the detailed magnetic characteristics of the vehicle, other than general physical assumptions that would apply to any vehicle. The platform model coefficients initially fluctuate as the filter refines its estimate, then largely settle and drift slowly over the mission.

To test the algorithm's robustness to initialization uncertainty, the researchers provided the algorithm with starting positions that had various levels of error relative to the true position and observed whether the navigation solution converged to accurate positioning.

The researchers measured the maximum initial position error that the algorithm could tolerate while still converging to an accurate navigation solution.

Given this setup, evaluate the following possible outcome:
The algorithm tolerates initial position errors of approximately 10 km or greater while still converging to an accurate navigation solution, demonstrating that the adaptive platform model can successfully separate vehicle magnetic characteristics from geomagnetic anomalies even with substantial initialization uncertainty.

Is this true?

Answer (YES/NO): NO